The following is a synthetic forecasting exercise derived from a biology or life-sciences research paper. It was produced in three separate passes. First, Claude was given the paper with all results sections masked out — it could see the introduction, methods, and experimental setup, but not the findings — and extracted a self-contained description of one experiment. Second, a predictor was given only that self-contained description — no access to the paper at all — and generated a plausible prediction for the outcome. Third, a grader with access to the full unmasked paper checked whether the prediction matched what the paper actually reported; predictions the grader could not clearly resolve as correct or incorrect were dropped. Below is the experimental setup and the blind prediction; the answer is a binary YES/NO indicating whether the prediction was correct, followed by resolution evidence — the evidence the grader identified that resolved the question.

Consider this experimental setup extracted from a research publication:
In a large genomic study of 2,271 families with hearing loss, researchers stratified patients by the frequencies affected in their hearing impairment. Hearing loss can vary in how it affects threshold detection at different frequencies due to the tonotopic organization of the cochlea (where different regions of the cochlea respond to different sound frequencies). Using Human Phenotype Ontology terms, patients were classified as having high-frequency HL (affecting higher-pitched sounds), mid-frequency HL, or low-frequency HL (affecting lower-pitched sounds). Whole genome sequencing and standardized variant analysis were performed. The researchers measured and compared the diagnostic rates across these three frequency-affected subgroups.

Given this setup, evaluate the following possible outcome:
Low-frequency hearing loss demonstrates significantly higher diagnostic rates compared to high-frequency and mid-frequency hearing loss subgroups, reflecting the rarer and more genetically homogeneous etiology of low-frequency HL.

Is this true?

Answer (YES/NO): NO